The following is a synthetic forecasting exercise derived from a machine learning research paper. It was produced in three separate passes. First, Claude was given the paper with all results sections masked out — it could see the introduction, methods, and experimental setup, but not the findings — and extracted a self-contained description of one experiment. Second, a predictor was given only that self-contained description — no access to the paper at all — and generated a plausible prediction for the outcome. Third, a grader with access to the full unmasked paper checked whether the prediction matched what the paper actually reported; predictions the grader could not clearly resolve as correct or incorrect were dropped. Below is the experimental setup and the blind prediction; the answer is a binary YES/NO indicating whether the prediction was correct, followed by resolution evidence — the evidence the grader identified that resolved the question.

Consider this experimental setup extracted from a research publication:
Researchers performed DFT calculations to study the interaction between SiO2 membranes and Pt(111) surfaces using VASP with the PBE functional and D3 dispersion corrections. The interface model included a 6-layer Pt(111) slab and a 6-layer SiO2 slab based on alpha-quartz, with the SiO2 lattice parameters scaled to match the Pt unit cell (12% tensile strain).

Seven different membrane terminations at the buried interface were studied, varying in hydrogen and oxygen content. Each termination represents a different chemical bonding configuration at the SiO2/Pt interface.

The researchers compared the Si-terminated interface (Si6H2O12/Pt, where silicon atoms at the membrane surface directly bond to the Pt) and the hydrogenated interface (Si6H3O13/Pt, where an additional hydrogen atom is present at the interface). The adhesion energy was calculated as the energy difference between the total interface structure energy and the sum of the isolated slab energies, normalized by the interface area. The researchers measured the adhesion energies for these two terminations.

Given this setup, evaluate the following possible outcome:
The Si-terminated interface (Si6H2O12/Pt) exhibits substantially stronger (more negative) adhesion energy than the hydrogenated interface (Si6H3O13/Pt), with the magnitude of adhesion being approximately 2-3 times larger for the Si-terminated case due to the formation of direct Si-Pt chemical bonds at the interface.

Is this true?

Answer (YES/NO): NO